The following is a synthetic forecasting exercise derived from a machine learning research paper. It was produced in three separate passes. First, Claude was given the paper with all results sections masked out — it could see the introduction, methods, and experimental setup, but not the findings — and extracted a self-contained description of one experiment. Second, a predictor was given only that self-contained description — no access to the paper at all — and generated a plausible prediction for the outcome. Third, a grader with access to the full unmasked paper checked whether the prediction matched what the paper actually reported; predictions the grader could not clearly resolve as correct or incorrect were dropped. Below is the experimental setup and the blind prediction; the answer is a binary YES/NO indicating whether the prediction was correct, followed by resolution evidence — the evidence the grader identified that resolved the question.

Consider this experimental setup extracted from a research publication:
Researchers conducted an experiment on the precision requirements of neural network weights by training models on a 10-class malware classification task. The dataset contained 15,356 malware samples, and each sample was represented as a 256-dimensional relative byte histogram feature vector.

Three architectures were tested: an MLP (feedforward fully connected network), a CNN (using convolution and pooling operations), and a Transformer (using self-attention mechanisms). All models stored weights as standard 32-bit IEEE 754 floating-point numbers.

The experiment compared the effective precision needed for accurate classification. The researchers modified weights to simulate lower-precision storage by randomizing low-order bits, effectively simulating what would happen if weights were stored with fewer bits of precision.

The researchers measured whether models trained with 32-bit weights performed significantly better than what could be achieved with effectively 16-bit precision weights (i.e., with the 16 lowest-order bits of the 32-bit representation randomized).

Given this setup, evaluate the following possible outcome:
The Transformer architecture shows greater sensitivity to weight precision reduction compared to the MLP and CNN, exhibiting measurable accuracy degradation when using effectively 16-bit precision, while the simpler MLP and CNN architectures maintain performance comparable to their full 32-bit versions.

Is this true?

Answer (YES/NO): NO